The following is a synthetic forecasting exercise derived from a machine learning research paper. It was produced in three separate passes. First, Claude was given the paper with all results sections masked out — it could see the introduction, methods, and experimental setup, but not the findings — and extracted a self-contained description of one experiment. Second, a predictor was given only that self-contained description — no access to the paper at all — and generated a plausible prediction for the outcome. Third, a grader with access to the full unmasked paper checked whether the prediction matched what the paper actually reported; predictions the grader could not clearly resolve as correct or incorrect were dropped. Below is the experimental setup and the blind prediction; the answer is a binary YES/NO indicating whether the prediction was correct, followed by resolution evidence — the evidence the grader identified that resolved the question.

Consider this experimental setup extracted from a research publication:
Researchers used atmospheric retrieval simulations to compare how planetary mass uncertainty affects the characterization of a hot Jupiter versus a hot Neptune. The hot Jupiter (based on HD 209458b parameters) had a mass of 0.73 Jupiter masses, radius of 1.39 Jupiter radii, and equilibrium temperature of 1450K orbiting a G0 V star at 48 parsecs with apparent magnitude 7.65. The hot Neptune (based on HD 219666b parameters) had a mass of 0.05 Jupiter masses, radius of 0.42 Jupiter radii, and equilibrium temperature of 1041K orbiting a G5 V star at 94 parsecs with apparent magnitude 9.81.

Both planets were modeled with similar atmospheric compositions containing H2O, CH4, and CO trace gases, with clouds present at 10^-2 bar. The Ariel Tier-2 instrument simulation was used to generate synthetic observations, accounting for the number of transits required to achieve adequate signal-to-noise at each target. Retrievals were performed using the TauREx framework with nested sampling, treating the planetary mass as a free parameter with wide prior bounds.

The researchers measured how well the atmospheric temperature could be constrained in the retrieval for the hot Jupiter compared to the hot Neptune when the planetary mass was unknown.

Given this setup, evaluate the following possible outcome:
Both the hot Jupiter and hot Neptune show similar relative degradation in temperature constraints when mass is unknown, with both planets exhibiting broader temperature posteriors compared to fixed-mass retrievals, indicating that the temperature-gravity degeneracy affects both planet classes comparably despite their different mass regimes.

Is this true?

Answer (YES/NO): NO